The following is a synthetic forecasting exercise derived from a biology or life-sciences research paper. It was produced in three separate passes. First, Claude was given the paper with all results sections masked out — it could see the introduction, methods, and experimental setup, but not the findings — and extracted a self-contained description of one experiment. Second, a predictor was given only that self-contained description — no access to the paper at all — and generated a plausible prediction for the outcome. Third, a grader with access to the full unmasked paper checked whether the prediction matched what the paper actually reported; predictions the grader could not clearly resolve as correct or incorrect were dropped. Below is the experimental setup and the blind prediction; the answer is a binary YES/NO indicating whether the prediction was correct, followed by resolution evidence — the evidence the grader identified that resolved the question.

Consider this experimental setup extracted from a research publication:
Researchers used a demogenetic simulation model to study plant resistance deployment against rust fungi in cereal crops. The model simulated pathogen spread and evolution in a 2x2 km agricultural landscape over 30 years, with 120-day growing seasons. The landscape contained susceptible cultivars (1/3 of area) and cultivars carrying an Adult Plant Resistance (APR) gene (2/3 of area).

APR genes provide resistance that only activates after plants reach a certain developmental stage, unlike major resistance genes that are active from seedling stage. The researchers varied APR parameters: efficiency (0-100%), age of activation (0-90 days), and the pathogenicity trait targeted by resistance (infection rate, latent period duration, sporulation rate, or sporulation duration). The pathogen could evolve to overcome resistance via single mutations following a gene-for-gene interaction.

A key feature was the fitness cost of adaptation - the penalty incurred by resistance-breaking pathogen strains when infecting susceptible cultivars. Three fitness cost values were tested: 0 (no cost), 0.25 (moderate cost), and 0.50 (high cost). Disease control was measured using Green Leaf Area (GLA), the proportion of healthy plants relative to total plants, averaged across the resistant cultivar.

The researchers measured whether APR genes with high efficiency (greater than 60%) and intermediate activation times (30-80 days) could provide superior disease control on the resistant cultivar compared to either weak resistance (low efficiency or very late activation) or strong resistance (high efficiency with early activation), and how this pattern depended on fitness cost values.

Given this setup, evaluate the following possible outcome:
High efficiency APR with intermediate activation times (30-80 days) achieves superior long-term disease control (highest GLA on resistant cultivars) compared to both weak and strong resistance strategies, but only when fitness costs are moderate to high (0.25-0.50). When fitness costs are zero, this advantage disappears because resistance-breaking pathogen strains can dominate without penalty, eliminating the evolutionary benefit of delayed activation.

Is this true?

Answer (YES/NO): YES